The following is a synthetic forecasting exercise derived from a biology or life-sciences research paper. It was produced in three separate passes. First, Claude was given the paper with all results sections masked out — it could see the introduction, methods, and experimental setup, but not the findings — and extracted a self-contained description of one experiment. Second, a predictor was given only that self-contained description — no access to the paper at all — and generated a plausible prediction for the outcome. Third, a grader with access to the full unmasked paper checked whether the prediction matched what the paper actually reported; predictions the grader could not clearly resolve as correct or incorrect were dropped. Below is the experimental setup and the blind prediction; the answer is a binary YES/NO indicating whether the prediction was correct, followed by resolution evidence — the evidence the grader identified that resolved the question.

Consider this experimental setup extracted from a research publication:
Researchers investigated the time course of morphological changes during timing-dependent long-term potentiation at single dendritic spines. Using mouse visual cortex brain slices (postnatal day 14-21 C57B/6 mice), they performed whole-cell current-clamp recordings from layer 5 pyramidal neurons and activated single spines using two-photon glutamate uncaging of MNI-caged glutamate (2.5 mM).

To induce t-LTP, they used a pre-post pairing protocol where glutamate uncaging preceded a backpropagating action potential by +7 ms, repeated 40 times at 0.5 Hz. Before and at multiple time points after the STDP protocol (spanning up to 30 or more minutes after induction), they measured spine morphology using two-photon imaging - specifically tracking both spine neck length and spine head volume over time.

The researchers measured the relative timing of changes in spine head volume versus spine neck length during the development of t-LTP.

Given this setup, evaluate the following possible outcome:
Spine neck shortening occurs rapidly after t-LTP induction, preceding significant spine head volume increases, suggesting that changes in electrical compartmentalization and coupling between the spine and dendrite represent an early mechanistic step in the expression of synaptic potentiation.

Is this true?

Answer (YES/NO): NO